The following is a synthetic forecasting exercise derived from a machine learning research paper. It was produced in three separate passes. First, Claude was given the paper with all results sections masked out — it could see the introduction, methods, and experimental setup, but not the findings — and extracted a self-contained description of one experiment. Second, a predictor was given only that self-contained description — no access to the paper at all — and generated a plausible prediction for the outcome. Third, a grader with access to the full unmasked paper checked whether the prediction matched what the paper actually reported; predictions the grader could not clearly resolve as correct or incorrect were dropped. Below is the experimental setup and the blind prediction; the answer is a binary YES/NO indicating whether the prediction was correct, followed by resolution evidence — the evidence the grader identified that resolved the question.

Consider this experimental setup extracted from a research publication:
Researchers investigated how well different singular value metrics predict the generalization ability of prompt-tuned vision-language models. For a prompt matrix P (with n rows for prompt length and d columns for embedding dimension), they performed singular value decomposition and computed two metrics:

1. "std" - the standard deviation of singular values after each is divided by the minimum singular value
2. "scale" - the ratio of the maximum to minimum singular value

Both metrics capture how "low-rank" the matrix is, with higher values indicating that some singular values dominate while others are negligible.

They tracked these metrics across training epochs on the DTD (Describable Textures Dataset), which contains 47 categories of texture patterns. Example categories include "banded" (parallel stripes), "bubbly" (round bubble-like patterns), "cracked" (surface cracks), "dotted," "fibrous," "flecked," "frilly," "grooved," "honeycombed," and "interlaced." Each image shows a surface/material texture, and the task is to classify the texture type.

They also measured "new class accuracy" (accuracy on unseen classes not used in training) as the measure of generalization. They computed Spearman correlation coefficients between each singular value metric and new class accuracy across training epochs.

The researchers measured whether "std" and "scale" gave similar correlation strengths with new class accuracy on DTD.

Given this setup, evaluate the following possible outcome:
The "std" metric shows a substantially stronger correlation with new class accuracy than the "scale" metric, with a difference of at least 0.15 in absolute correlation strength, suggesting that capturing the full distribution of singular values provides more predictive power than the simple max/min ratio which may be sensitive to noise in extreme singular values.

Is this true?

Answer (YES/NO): NO